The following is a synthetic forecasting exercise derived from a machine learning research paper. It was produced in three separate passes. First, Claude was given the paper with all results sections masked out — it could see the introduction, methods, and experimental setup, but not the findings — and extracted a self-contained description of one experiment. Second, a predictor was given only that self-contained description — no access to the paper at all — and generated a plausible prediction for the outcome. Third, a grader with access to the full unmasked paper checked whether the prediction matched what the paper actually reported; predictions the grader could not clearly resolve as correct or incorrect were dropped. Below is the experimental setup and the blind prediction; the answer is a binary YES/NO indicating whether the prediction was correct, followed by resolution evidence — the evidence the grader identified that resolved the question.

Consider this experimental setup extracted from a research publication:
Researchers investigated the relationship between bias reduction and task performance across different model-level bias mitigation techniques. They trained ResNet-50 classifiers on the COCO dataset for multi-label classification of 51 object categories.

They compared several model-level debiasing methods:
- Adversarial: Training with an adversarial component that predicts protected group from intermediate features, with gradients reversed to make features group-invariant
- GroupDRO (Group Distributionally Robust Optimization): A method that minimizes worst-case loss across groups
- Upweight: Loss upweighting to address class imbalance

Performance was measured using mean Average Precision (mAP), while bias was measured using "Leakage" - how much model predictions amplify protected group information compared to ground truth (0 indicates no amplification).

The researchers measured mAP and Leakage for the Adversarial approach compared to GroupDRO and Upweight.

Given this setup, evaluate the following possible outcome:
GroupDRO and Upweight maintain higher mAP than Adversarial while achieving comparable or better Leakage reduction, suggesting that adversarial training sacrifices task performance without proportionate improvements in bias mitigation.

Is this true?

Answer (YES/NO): NO